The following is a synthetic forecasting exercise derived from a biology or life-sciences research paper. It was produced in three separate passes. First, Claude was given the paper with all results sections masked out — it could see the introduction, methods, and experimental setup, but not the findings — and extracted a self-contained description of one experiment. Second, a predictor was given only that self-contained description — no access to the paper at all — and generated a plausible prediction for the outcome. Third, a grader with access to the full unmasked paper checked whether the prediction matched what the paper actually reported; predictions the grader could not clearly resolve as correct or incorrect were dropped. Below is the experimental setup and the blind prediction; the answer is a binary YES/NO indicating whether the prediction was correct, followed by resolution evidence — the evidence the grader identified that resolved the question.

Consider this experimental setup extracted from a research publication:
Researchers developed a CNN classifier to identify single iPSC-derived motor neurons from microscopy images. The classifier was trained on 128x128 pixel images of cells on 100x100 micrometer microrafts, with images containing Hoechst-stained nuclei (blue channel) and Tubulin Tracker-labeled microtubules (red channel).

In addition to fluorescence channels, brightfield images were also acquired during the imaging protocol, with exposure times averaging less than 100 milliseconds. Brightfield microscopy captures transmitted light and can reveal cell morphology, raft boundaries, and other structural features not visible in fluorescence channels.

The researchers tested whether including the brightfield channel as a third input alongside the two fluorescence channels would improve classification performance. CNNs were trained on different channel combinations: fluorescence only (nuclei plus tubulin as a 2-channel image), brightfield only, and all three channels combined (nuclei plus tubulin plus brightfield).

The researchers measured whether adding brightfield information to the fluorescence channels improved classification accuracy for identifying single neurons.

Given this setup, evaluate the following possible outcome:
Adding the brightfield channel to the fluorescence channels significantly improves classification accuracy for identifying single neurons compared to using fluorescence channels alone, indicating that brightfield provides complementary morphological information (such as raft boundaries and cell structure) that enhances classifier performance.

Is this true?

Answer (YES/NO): NO